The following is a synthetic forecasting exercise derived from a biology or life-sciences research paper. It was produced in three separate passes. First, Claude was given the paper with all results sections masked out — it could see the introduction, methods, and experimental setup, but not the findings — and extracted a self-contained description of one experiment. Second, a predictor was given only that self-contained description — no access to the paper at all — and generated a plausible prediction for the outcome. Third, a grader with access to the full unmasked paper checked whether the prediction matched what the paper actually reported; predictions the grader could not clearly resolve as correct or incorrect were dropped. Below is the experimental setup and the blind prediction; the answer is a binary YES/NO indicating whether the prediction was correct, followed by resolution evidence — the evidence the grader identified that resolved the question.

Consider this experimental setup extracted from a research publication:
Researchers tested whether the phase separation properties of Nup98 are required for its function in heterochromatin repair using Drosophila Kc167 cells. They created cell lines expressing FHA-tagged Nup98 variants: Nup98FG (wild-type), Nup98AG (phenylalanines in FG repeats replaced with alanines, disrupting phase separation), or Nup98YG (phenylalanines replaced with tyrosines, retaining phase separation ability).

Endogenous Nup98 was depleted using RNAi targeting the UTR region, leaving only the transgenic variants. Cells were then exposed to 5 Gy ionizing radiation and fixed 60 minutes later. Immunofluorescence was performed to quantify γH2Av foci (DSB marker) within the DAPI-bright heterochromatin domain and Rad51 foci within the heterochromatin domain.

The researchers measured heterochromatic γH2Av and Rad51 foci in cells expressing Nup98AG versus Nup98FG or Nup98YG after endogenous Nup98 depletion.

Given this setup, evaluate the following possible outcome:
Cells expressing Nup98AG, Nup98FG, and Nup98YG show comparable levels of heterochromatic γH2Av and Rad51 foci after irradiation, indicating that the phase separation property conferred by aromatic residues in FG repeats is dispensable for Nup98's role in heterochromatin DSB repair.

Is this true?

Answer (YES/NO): NO